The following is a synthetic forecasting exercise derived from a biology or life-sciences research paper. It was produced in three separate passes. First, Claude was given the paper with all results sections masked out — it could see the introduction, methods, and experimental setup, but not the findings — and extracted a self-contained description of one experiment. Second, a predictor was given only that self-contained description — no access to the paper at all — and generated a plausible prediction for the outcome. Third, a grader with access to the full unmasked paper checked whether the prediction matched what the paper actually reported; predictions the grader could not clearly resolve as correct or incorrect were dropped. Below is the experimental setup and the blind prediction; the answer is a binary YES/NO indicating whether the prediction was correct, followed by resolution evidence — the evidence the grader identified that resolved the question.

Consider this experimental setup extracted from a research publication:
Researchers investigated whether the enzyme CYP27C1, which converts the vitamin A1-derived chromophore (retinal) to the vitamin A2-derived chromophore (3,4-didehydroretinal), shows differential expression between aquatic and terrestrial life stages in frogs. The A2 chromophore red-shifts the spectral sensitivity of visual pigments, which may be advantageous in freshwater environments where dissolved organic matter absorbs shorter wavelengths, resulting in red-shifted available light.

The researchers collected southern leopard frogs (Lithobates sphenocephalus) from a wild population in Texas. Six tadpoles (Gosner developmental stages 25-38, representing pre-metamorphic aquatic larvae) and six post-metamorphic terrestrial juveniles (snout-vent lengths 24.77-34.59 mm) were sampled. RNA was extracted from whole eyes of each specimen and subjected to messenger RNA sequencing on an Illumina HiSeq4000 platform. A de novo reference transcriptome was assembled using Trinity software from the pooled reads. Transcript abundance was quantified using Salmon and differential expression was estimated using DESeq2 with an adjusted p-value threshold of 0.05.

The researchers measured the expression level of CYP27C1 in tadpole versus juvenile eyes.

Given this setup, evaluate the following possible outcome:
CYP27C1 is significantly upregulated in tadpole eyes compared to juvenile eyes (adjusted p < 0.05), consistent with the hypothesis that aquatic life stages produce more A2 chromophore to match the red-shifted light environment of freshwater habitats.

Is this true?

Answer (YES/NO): YES